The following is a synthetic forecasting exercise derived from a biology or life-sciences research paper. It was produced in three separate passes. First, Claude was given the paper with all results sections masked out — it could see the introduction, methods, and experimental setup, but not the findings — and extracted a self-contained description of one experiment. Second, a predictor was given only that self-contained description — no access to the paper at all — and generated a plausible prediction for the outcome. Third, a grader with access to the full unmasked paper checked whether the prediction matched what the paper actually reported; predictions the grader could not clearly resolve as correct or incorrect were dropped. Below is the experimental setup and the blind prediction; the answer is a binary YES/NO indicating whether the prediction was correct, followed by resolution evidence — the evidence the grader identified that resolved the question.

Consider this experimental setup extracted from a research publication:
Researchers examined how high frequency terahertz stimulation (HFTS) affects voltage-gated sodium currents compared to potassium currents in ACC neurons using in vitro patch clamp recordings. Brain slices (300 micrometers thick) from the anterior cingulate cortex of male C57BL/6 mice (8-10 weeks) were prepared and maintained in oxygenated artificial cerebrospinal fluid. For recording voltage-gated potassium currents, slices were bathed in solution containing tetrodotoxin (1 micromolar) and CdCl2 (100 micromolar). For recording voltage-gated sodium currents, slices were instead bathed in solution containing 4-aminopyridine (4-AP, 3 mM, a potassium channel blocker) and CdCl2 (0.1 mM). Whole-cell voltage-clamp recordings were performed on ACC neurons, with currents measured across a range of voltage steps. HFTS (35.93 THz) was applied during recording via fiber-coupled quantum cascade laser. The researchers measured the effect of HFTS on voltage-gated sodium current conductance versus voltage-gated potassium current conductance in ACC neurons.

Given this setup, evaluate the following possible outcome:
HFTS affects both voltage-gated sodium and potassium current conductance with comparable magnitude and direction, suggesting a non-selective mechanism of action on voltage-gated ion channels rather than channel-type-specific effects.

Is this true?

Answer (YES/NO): NO